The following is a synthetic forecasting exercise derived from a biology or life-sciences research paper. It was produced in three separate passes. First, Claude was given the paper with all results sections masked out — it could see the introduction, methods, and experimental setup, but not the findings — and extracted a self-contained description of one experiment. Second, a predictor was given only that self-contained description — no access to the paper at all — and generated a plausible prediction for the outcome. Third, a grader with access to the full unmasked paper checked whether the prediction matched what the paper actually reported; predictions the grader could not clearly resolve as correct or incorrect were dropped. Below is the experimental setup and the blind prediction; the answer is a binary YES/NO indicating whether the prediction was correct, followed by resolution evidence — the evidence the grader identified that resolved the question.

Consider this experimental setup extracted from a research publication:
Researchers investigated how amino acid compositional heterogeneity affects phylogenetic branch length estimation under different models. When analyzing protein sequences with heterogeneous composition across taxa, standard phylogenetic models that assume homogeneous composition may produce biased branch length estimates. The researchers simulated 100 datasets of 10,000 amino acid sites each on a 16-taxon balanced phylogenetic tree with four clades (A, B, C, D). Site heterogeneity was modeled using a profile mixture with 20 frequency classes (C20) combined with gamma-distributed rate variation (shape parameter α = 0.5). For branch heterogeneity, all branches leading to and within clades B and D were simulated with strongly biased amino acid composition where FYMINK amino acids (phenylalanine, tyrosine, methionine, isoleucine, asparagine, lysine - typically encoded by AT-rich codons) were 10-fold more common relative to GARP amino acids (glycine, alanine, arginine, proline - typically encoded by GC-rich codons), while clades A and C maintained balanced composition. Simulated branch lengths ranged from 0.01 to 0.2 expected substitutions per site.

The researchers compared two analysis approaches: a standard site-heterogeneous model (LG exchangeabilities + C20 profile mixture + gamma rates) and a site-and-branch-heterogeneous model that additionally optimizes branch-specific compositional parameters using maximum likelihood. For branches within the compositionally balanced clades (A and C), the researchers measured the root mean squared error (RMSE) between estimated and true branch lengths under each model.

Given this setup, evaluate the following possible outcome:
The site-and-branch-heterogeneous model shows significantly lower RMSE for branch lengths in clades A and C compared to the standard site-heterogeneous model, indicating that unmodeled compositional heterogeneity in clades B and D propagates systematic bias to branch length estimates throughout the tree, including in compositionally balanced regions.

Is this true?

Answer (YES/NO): YES